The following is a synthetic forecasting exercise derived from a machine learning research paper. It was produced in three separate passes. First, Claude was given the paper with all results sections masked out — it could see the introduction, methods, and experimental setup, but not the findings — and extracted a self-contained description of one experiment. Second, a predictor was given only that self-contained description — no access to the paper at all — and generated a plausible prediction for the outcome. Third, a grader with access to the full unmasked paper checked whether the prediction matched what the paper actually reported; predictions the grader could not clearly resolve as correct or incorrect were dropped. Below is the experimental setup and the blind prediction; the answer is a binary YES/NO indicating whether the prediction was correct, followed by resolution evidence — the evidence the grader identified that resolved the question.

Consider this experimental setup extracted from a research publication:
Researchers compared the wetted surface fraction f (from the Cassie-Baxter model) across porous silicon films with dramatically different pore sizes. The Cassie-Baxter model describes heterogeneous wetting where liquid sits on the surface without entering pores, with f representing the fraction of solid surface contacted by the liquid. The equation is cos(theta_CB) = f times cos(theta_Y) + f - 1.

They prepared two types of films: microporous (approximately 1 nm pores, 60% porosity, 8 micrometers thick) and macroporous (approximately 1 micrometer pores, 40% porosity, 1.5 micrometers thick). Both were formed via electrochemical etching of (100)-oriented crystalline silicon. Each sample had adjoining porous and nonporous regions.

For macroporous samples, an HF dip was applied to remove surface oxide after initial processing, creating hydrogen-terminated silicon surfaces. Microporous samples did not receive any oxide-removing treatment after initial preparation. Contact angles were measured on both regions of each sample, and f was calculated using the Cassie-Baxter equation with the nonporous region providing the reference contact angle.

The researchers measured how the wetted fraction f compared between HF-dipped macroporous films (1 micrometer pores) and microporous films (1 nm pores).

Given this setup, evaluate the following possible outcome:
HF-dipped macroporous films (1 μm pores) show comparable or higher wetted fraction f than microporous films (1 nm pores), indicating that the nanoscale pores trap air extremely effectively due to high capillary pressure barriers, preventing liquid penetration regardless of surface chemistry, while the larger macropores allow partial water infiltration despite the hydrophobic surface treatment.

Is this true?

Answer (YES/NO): NO